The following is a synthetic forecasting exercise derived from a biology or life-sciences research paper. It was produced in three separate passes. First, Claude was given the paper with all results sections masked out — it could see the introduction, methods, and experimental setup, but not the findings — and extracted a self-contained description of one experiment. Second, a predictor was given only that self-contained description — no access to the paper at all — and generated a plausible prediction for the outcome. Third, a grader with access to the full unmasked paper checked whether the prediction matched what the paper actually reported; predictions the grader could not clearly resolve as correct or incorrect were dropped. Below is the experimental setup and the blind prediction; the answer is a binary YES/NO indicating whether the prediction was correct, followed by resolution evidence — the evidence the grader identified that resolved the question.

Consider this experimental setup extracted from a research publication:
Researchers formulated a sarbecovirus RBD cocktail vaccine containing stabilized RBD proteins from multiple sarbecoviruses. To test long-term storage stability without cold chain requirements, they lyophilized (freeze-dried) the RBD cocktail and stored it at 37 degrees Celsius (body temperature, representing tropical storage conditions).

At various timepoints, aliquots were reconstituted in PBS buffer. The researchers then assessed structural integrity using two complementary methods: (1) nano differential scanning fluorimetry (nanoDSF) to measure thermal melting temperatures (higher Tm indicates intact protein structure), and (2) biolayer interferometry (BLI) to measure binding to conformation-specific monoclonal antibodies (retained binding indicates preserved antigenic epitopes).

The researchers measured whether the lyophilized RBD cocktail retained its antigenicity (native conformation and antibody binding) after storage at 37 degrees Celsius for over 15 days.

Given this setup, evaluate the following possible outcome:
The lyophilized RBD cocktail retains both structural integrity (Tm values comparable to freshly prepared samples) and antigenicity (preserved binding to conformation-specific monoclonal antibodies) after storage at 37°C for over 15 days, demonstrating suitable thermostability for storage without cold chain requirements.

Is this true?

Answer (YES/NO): YES